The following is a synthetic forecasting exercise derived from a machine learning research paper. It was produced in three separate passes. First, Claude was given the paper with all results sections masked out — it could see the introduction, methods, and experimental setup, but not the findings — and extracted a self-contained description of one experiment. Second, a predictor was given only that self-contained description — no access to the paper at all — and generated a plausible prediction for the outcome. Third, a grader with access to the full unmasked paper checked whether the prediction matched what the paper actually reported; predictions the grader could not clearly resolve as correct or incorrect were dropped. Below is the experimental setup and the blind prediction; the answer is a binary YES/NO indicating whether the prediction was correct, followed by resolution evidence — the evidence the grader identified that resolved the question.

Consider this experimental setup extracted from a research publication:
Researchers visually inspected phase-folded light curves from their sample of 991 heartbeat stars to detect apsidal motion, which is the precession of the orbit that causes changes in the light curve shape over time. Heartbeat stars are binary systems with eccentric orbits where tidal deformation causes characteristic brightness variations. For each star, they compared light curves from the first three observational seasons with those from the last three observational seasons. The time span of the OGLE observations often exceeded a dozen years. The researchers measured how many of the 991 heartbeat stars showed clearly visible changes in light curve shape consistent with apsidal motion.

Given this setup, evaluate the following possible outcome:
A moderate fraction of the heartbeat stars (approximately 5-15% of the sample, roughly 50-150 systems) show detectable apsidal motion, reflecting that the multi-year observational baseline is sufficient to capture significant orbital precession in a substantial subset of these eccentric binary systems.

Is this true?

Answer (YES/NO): NO